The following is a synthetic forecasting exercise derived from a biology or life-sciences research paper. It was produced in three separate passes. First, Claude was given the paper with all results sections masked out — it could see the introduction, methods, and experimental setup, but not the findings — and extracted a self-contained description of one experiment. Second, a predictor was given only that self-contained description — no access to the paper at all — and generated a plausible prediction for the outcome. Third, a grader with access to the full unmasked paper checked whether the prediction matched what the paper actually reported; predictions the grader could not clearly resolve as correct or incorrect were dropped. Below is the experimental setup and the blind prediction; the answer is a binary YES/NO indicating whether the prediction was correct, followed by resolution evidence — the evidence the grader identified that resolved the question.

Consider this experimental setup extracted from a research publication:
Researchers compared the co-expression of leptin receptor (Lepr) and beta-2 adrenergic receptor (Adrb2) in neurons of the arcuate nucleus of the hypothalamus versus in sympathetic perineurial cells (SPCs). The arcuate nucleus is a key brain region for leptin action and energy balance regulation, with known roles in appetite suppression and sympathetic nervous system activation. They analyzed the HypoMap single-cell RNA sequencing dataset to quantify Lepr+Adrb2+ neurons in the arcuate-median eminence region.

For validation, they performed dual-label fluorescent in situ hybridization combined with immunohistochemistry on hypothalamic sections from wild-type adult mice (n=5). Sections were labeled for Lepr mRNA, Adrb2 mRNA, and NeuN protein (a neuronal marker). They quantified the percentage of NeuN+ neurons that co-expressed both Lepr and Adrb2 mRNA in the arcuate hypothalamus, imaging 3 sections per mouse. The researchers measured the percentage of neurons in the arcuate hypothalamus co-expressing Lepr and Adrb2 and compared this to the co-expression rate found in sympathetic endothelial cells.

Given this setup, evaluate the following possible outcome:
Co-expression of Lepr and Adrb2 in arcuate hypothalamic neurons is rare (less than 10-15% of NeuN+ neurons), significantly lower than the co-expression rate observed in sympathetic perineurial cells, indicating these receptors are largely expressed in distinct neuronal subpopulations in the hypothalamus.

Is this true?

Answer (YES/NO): YES